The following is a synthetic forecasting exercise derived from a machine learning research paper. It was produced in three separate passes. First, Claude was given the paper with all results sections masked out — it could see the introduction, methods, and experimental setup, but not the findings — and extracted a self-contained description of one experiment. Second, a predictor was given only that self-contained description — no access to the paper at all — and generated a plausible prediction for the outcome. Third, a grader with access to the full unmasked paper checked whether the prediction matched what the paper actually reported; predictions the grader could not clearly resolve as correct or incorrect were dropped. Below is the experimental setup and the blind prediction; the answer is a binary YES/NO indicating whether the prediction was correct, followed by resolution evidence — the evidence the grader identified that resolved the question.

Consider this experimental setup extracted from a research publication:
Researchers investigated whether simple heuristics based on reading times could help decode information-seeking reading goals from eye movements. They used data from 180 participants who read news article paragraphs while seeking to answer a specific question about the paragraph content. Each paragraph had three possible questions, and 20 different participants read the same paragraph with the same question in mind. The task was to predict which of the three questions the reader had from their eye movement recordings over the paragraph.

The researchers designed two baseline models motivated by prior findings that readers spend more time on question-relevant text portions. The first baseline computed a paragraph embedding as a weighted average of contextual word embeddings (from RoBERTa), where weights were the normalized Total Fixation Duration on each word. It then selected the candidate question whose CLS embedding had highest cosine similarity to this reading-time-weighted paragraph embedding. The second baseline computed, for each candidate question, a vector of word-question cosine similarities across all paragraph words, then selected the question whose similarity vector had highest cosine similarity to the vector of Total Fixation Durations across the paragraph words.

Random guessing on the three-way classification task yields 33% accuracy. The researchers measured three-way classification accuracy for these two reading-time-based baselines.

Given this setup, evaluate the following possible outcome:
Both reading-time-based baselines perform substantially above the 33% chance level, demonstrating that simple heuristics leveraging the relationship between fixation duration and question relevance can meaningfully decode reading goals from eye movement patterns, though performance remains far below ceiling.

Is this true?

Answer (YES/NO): NO